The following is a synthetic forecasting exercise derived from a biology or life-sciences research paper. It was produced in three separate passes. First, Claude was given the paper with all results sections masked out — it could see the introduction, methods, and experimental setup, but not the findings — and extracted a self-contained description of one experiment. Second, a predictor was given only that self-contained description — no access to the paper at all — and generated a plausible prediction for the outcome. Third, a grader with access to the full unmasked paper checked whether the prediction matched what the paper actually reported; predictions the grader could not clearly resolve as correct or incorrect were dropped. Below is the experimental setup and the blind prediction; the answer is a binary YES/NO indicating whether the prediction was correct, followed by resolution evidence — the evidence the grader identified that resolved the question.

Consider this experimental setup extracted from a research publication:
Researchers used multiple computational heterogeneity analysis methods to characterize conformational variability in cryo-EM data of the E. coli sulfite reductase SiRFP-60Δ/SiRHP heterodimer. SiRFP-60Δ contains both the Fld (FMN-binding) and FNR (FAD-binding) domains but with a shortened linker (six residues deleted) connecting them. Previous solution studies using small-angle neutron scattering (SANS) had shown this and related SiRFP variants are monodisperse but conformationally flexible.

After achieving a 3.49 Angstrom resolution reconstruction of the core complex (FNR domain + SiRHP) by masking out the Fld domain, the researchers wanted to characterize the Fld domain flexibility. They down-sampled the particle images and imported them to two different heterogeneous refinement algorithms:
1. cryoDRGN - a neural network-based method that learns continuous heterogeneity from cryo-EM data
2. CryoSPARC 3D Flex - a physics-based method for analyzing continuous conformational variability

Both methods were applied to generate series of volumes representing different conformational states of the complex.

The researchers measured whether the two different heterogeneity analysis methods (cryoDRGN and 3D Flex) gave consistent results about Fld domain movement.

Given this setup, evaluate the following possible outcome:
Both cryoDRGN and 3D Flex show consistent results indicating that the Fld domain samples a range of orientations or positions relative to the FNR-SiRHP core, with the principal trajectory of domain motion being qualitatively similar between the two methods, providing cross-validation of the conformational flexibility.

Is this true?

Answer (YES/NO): YES